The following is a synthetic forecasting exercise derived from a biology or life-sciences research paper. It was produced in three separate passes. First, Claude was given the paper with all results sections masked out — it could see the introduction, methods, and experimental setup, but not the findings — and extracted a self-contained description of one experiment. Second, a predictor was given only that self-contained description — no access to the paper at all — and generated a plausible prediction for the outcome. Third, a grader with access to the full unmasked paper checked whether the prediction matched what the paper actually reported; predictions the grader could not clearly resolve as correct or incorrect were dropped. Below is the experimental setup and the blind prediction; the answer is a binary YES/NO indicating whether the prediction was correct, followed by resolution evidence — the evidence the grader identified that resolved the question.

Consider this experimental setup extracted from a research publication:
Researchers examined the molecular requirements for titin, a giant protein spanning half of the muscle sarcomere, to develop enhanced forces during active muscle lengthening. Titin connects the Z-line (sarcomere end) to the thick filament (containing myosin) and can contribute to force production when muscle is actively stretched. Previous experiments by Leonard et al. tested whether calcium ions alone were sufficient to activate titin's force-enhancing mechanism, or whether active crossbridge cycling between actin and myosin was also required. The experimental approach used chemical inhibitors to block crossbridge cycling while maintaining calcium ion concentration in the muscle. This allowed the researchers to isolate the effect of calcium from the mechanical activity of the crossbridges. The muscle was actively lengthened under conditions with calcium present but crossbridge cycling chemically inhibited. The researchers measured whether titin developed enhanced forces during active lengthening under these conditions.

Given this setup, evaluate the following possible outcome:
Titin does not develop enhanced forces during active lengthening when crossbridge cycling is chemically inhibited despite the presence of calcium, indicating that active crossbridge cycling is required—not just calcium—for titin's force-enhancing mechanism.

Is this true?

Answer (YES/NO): YES